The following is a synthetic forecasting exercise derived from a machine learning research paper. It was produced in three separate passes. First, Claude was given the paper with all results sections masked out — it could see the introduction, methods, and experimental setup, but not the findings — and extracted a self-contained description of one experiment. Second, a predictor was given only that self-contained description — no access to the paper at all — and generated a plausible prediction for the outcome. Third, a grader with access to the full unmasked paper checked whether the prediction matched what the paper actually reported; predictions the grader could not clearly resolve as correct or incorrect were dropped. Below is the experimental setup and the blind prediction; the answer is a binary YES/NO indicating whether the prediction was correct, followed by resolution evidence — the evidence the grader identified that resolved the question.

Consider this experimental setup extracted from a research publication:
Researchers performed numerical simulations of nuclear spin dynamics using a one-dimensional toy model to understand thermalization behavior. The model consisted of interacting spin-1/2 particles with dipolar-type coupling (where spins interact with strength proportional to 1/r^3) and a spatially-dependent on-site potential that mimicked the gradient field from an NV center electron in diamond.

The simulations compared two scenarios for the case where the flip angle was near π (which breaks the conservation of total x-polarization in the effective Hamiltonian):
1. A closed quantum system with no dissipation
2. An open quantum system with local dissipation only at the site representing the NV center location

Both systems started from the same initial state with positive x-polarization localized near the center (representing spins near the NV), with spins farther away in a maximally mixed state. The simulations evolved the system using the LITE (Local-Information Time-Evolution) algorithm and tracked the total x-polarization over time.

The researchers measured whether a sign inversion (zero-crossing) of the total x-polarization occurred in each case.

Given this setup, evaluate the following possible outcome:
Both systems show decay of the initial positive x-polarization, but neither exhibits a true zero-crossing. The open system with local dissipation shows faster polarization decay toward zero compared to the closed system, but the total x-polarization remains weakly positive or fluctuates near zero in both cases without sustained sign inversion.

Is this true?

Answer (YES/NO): NO